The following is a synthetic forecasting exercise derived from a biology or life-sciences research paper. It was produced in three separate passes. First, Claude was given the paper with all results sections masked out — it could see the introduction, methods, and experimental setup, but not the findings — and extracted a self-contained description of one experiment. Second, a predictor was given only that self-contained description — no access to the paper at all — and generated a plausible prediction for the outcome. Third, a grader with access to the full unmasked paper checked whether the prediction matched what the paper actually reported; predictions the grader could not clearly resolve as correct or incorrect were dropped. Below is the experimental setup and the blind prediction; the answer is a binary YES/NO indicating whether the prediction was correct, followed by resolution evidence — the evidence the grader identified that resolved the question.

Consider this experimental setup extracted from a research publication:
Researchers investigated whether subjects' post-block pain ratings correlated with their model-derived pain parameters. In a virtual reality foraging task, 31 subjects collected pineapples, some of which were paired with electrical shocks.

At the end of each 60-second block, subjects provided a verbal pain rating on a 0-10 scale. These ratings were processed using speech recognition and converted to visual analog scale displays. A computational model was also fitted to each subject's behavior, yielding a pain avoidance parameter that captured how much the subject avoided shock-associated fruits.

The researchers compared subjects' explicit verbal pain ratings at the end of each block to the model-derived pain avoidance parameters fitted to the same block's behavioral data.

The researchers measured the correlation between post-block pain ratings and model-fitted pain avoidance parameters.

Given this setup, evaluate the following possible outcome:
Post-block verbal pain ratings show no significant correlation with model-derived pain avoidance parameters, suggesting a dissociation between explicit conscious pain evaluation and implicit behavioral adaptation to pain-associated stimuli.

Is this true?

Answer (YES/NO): NO